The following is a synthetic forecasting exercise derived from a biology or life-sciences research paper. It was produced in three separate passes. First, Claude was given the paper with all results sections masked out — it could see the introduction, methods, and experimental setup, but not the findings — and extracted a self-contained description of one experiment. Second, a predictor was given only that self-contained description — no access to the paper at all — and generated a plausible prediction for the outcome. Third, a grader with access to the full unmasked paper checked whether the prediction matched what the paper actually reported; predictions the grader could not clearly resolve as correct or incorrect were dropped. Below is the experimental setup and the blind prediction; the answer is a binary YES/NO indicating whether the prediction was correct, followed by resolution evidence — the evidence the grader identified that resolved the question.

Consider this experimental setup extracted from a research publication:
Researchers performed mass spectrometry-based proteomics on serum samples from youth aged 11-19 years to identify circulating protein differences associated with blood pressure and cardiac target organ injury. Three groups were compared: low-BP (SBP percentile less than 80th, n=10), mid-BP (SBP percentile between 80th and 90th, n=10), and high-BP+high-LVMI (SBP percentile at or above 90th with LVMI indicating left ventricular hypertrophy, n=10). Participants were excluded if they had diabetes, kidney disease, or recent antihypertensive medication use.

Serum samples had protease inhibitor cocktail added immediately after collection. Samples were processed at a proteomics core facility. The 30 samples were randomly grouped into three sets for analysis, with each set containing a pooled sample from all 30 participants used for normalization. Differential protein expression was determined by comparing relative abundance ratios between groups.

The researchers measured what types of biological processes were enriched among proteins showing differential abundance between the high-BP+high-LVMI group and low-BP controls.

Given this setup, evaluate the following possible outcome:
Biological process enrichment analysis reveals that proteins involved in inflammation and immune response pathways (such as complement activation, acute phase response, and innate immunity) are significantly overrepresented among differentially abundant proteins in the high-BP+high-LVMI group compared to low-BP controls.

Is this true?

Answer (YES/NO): YES